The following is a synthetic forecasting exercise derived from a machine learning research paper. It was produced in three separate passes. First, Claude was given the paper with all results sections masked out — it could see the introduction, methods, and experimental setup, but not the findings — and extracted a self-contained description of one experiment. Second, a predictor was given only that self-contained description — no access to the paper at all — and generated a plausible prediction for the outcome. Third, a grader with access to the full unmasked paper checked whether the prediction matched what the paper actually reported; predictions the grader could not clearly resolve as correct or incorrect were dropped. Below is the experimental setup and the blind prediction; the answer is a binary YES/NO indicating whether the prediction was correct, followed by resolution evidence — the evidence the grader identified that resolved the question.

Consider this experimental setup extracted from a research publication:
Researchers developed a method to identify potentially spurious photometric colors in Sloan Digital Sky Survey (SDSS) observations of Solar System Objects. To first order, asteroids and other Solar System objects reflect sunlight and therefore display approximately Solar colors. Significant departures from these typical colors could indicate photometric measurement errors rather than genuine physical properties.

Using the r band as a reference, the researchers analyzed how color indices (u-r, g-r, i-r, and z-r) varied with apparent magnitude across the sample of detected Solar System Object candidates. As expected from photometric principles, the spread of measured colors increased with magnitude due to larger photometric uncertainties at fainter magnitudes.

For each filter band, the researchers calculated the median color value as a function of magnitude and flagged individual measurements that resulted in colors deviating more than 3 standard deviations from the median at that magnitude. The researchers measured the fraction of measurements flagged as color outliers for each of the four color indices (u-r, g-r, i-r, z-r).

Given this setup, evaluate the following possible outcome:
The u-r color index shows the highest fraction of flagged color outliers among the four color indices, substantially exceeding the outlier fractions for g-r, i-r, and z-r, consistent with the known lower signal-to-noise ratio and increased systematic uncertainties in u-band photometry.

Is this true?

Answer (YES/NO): NO